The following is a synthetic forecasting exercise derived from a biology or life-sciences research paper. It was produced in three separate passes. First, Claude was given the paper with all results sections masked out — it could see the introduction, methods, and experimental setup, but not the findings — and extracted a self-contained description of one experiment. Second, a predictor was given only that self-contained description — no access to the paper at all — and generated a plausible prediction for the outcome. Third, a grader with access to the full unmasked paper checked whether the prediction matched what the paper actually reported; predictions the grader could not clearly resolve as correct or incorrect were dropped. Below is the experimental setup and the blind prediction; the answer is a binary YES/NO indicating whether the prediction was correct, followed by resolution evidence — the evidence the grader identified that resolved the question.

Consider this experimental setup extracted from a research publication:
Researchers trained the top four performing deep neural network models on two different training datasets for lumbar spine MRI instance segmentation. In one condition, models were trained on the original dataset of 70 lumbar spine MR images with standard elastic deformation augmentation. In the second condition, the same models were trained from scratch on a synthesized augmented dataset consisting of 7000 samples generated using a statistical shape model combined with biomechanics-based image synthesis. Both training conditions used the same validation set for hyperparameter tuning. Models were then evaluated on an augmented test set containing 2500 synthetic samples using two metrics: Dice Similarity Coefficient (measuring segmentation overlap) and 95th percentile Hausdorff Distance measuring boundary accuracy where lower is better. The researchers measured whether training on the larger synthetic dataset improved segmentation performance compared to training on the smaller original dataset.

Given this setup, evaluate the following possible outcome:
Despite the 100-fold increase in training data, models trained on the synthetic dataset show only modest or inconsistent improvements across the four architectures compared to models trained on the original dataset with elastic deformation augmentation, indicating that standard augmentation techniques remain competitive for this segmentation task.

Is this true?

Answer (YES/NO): NO